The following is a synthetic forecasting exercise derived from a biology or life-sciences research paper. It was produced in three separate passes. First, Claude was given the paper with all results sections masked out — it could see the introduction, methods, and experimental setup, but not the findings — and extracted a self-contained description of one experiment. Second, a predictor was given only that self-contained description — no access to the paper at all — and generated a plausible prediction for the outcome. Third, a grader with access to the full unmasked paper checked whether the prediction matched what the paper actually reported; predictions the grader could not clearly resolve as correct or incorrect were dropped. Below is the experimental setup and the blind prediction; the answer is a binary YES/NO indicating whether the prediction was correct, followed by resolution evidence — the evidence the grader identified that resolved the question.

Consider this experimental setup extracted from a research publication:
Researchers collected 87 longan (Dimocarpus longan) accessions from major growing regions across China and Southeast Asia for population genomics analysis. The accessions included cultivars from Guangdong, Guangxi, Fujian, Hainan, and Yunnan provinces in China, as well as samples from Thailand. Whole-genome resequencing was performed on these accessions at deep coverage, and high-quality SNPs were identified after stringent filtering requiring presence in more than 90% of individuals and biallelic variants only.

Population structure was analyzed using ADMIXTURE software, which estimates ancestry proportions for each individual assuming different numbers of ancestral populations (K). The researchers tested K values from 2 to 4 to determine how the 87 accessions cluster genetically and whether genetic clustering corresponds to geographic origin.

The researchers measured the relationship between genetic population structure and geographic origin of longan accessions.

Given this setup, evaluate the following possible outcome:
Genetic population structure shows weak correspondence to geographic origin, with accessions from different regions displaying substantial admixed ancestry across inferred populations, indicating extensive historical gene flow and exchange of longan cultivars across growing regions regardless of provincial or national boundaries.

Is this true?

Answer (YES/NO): NO